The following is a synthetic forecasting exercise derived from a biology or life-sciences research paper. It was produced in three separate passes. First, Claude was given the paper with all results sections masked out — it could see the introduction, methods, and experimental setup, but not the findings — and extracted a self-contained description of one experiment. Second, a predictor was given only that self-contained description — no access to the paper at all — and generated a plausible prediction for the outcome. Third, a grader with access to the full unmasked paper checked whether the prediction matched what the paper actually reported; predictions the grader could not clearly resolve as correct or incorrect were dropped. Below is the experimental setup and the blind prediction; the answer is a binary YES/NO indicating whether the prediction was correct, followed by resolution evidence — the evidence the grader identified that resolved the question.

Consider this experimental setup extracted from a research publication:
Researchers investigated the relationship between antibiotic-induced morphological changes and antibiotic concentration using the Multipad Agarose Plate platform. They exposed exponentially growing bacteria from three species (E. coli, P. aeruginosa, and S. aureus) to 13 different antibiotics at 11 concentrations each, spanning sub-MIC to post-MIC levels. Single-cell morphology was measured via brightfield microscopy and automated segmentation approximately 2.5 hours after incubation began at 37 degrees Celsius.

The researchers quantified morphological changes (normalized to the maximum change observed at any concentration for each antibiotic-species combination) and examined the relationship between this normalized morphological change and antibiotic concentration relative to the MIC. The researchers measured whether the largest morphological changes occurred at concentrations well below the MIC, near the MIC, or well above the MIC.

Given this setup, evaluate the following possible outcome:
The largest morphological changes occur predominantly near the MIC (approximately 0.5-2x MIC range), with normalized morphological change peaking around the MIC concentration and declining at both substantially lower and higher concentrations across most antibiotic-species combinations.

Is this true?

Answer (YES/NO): YES